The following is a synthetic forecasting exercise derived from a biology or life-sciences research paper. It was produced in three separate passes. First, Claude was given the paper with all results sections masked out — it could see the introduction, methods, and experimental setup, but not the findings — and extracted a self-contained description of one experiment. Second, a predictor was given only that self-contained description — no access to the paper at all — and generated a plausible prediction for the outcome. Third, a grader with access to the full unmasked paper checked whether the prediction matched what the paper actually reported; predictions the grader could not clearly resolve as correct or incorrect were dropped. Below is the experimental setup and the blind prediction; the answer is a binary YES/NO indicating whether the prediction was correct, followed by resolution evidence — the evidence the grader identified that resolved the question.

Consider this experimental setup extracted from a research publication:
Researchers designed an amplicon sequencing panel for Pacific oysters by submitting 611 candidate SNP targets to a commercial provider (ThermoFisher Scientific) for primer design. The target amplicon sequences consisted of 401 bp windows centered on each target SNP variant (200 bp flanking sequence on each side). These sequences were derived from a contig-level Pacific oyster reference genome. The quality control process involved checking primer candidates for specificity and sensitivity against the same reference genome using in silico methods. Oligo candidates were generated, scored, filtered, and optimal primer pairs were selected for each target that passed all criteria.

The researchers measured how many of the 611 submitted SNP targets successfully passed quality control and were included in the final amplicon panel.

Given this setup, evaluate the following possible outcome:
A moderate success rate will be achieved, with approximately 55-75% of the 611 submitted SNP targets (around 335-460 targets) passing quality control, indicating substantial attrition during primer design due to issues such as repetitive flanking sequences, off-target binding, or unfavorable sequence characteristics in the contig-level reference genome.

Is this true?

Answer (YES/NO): NO